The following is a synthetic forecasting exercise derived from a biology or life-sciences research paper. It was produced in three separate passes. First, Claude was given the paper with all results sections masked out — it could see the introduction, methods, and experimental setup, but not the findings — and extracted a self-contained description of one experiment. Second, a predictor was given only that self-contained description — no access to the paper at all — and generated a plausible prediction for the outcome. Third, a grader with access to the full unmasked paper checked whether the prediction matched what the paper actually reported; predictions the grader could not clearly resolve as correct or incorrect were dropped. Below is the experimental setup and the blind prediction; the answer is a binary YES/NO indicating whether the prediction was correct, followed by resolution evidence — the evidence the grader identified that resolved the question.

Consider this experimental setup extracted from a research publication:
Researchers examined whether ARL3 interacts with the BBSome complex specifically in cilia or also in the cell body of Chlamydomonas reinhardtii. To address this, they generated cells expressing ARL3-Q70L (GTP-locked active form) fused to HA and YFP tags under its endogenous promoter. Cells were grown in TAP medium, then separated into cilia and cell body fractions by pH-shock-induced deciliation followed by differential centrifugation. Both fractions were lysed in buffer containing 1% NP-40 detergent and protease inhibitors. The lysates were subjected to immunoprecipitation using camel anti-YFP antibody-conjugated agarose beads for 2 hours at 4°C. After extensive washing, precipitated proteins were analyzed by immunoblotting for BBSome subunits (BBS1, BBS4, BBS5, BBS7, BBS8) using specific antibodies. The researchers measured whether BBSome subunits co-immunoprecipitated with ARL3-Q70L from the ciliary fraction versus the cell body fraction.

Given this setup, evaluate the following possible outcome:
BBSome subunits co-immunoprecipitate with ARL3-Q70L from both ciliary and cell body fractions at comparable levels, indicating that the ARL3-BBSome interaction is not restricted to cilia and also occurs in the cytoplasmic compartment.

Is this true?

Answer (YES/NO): NO